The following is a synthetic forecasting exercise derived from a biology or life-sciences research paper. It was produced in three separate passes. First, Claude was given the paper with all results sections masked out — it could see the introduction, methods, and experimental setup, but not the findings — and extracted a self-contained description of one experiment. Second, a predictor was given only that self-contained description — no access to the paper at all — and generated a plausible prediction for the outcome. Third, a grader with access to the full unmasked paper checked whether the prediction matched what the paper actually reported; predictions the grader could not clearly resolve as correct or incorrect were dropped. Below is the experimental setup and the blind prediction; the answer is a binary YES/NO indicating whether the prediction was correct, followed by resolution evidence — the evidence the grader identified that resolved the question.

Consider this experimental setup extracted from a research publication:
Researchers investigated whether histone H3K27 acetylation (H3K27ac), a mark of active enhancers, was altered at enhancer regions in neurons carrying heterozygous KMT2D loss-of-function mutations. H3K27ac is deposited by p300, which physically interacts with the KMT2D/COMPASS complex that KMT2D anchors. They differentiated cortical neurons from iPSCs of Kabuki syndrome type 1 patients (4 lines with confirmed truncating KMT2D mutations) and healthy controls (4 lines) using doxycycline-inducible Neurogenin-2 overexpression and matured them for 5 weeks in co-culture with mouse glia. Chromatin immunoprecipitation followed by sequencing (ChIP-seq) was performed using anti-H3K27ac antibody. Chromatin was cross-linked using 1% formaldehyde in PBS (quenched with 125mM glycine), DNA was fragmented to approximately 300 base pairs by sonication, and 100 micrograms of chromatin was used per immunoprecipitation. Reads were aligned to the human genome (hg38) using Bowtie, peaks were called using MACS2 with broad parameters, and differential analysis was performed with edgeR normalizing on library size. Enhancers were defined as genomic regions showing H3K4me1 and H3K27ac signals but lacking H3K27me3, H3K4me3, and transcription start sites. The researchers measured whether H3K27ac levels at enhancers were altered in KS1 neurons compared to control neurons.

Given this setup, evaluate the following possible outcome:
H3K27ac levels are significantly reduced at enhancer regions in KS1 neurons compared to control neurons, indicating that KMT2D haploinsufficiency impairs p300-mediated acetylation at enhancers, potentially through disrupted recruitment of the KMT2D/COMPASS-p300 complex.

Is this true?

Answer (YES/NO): NO